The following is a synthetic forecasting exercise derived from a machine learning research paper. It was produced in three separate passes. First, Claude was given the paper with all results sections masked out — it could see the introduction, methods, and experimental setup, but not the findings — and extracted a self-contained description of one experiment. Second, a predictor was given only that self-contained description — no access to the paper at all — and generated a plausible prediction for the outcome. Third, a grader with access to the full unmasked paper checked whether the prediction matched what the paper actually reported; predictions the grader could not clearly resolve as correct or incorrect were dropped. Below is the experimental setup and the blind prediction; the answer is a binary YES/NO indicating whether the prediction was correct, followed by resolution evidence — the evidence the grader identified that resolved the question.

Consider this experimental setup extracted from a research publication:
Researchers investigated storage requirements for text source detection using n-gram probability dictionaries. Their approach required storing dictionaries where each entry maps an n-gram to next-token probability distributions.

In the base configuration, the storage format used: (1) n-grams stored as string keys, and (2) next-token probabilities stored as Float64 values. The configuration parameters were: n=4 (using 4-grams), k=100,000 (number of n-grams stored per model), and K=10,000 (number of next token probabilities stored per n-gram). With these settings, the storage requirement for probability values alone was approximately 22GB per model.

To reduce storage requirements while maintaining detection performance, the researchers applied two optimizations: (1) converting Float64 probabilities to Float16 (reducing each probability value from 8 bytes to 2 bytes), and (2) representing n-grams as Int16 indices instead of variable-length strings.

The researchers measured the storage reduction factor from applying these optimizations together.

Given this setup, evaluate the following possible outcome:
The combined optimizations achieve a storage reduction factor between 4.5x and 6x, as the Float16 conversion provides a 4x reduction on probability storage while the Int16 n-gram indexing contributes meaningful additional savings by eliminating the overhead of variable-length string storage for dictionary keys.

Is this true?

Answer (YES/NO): NO